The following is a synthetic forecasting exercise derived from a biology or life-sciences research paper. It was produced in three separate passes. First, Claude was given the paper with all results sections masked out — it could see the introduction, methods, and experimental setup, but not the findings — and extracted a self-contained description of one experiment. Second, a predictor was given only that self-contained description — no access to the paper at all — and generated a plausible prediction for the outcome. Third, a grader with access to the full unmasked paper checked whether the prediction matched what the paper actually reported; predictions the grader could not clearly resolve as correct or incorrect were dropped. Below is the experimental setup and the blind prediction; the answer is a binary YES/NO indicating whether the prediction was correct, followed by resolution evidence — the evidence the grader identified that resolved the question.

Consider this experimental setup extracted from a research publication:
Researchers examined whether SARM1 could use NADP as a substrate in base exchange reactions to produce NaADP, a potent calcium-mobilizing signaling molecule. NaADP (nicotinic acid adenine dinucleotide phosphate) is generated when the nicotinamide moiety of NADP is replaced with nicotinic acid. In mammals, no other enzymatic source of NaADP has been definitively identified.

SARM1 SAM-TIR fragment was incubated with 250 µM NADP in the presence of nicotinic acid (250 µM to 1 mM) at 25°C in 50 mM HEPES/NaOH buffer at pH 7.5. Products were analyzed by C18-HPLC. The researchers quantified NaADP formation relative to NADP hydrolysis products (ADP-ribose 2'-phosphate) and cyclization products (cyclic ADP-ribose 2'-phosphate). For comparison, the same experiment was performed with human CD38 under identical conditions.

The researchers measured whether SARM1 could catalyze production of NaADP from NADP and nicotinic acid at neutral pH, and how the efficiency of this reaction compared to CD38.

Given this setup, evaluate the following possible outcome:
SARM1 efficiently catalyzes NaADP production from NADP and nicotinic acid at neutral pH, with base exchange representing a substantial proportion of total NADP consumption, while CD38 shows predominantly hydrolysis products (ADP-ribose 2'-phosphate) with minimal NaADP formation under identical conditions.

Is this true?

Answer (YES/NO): NO